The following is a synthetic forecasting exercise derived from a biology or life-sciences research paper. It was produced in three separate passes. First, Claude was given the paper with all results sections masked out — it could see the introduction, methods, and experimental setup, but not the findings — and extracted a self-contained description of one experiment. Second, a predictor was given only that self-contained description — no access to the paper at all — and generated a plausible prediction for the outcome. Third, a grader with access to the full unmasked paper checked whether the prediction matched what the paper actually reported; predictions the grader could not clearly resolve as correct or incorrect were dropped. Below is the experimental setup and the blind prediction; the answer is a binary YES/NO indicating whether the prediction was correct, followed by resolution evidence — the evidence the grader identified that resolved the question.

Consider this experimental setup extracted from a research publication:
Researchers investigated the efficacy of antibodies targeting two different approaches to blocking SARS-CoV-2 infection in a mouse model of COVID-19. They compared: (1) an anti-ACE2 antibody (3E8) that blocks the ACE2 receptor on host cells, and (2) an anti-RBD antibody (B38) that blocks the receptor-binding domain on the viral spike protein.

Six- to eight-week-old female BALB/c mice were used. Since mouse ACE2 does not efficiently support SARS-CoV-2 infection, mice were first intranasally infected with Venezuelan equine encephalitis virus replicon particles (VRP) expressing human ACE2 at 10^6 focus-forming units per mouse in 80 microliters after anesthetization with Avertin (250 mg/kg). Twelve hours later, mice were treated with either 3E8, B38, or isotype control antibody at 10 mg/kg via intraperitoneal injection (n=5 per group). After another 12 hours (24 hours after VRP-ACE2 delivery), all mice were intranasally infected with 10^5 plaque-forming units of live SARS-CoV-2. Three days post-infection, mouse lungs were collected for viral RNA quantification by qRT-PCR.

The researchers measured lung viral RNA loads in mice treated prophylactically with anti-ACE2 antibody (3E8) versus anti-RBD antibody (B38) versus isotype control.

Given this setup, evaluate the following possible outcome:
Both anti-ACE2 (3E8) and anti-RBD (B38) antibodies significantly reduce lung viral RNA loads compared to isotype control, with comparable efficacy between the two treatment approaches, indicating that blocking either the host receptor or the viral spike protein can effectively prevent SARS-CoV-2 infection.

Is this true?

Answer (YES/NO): NO